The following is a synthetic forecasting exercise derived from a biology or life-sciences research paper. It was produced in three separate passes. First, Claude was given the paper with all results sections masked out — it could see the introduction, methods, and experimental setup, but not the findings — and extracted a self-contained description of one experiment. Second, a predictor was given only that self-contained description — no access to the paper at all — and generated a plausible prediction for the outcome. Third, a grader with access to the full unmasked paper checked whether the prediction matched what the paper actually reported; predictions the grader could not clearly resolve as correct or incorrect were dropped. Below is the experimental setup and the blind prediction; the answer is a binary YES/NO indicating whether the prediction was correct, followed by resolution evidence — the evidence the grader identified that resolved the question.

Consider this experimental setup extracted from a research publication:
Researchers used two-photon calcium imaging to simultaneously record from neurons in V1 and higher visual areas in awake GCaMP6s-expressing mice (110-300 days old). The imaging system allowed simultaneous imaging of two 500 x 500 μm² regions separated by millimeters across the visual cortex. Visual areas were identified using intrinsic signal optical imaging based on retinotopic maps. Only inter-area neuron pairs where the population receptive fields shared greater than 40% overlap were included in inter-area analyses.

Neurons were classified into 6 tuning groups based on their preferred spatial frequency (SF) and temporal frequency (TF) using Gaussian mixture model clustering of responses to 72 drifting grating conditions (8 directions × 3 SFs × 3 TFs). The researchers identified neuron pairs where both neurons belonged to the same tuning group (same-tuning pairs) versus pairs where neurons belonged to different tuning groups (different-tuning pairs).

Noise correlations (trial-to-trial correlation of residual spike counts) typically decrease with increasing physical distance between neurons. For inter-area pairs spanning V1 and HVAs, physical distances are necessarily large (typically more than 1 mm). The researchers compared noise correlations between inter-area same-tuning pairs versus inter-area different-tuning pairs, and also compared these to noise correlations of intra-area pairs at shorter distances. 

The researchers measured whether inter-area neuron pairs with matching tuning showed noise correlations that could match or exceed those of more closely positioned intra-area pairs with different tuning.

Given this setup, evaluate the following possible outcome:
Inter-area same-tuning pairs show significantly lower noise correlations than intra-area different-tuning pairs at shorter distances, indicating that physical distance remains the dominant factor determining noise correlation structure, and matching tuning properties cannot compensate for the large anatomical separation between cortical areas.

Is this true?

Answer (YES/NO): NO